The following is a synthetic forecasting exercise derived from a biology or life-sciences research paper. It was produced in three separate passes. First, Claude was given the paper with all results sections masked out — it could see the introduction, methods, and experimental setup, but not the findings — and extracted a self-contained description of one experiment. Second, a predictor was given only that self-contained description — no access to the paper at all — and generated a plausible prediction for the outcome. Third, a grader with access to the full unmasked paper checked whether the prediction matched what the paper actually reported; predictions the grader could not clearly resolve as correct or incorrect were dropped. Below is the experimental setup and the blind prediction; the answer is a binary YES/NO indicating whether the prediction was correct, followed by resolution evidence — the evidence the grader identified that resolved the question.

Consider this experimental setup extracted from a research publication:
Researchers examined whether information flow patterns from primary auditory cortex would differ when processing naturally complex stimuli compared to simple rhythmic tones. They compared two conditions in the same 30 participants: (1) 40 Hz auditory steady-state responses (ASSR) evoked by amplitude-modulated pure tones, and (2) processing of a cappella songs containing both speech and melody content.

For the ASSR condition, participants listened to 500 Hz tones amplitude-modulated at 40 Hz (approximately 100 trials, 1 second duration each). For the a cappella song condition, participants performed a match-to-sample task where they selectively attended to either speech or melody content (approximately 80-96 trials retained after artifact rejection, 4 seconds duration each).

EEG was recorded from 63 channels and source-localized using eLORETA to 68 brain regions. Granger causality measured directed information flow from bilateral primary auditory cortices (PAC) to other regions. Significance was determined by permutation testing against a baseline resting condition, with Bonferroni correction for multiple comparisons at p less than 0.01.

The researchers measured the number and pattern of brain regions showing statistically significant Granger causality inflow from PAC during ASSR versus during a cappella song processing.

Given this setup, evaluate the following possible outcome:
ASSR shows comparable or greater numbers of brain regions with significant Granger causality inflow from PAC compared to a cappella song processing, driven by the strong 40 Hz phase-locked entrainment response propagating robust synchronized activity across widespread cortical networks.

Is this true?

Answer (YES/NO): NO